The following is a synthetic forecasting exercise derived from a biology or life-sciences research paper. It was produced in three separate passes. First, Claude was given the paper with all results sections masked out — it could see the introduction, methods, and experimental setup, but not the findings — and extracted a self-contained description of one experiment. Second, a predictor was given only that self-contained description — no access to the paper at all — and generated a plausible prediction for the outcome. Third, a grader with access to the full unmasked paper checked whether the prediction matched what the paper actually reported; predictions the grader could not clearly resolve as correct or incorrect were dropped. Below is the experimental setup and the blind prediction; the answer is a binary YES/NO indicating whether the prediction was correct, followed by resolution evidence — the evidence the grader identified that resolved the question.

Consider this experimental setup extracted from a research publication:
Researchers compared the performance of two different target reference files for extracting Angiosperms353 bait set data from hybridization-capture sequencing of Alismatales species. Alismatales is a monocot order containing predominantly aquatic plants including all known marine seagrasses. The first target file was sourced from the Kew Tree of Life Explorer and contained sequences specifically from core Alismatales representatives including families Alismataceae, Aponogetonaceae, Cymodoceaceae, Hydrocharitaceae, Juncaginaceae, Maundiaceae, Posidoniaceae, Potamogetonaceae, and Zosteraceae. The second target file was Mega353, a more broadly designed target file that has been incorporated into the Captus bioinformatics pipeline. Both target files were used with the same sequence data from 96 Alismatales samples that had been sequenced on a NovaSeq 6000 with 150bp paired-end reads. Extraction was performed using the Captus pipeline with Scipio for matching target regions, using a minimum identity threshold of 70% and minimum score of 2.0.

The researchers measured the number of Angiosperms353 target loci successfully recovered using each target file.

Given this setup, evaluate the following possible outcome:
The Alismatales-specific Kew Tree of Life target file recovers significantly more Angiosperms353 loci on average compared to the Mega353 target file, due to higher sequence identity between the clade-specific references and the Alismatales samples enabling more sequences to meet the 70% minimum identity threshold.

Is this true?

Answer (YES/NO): YES